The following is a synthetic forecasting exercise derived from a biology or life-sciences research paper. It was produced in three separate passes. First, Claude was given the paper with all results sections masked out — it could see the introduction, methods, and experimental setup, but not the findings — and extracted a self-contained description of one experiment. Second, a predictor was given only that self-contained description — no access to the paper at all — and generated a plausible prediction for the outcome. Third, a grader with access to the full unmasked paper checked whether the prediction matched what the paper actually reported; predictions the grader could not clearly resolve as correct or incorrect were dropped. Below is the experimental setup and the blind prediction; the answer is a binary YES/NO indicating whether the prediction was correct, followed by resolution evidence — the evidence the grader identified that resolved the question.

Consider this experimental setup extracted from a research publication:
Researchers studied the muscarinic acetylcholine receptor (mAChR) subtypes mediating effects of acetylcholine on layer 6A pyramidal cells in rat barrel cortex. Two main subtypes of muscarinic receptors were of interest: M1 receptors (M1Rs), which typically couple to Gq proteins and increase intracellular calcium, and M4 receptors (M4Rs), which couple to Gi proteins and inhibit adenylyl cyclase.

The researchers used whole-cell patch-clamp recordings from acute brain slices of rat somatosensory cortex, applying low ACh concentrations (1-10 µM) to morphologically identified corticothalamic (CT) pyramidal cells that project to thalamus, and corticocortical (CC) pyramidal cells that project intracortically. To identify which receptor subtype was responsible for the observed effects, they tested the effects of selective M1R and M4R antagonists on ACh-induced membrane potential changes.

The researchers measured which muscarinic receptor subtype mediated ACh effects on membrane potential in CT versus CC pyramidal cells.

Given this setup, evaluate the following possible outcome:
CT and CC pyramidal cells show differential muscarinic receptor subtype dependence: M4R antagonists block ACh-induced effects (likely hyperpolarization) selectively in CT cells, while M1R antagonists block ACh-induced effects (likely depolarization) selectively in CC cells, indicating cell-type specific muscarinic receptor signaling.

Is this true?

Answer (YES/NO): NO